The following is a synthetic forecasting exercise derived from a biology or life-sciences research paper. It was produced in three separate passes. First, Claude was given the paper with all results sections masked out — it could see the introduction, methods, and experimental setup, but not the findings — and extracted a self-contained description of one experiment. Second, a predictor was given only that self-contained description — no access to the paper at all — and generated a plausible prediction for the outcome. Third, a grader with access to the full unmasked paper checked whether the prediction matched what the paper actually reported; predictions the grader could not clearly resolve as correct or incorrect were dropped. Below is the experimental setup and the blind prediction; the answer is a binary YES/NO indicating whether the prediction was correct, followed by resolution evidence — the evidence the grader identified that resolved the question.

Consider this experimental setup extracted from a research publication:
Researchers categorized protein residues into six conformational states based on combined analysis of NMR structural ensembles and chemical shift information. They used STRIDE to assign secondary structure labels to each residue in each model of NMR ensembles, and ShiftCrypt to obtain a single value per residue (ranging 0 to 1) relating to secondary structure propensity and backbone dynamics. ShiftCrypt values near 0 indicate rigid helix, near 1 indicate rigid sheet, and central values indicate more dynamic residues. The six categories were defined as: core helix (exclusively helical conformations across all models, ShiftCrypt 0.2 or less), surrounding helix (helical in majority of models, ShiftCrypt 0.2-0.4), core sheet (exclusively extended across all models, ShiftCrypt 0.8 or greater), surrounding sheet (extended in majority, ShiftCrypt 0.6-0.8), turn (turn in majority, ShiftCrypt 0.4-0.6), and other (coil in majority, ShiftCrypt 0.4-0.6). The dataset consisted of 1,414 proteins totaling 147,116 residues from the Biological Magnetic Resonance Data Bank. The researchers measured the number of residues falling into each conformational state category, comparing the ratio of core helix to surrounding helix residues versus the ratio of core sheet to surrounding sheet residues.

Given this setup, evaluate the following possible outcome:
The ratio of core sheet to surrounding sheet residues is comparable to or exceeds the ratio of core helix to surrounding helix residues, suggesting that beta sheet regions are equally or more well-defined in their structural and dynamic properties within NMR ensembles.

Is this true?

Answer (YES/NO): NO